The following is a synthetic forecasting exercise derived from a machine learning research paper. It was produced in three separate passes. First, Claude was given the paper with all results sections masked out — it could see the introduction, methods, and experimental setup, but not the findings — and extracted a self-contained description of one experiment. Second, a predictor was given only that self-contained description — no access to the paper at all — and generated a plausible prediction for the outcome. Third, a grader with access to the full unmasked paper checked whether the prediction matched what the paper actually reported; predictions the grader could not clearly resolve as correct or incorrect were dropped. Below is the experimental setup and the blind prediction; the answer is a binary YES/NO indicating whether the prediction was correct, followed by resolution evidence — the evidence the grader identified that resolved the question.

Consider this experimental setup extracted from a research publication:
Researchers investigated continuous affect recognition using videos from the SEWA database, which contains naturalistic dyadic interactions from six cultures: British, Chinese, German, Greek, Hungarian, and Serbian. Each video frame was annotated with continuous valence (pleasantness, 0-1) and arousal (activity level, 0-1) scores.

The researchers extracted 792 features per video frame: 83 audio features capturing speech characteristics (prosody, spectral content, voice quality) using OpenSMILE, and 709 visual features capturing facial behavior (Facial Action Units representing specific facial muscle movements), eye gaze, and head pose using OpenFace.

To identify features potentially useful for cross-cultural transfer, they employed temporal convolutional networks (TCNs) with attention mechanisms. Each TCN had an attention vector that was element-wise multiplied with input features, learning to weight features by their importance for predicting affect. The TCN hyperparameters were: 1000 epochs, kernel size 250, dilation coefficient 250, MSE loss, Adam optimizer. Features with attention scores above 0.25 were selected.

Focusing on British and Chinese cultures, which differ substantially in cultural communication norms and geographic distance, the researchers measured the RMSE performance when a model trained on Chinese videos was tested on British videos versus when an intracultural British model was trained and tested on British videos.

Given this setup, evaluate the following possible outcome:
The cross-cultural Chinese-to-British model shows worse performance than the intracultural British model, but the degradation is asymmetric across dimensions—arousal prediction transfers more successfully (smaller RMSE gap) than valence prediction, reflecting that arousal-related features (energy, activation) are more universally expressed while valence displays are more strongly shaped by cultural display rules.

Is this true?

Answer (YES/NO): NO